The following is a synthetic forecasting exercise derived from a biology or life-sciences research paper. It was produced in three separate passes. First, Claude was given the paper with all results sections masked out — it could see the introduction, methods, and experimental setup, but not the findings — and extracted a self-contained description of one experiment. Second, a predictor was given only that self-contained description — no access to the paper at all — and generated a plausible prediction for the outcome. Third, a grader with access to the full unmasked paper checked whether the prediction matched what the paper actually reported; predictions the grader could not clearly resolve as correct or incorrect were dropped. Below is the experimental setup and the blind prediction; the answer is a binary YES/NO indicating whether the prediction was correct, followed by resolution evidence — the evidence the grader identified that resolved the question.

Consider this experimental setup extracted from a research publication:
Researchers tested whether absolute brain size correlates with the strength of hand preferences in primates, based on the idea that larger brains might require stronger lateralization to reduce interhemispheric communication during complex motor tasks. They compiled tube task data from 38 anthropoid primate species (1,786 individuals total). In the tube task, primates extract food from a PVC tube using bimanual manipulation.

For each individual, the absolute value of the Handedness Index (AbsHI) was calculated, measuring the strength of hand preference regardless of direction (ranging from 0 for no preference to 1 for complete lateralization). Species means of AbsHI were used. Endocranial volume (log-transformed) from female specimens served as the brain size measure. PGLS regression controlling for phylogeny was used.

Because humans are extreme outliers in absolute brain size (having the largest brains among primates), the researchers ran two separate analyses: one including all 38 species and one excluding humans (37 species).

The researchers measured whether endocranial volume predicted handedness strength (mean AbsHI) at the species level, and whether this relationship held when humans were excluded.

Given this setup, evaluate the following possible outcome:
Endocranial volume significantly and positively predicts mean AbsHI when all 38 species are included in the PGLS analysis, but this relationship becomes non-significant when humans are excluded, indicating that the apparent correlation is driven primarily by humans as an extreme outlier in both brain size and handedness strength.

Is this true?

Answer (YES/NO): NO